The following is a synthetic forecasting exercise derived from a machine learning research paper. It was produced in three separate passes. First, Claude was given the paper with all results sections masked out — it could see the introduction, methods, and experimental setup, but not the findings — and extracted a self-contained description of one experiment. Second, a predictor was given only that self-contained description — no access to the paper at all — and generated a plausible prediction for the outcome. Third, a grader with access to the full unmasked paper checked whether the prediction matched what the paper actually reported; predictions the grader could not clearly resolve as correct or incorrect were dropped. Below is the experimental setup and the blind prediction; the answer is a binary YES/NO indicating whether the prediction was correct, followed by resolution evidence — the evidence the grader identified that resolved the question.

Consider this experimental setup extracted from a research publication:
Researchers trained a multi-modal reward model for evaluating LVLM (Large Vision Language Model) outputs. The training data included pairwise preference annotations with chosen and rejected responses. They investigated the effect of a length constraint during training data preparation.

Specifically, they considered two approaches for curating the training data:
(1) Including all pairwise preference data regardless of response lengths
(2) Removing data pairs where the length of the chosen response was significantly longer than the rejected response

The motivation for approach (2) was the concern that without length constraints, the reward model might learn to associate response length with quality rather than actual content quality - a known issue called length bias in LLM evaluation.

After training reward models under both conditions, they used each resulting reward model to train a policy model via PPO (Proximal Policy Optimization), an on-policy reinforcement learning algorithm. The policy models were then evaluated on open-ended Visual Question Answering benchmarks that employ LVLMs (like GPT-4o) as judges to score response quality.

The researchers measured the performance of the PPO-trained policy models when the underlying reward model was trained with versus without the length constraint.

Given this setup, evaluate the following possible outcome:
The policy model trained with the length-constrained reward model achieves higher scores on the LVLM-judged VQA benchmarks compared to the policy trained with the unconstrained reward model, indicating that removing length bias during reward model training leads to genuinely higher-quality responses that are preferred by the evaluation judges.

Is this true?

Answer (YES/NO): NO